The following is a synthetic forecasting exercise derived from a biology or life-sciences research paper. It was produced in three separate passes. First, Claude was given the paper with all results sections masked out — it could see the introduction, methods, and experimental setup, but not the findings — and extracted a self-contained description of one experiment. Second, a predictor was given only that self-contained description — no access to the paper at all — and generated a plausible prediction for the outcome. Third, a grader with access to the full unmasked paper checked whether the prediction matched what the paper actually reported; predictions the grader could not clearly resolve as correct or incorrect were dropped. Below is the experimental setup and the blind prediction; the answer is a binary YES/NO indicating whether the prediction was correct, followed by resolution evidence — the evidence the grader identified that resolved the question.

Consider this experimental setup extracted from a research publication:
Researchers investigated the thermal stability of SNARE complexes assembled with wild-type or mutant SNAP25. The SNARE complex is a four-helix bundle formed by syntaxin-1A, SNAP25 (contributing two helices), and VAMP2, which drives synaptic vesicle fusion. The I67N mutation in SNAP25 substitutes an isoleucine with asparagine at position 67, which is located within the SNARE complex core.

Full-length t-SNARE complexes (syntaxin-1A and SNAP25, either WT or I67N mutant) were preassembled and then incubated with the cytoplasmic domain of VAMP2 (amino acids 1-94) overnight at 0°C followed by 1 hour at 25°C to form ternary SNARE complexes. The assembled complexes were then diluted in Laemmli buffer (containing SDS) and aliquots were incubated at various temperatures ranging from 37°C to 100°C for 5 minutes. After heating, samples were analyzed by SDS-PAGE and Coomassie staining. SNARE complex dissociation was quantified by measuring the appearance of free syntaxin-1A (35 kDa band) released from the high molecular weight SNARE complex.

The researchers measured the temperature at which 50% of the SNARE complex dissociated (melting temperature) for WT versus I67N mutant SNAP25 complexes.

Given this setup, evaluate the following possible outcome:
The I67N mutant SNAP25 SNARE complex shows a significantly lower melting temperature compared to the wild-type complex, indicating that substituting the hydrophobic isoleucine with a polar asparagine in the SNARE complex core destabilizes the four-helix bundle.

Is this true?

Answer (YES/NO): YES